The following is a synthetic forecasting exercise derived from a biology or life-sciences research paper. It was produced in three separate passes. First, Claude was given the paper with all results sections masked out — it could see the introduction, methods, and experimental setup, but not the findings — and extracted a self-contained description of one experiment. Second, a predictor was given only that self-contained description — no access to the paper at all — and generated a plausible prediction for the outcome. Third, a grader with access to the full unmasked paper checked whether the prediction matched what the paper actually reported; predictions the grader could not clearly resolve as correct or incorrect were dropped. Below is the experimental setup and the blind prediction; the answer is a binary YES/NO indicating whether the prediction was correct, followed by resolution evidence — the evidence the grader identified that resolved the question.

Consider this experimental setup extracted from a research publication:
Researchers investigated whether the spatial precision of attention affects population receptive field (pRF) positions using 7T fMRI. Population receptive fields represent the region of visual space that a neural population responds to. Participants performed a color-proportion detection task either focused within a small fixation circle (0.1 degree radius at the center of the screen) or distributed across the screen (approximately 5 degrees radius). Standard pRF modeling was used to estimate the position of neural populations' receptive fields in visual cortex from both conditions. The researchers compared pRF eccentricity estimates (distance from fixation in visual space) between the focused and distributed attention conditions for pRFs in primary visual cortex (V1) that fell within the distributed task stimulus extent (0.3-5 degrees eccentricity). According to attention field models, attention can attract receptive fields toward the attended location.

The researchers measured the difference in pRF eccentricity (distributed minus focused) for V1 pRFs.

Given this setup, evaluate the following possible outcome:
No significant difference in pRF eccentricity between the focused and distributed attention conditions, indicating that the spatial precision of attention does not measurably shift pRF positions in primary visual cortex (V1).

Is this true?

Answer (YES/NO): YES